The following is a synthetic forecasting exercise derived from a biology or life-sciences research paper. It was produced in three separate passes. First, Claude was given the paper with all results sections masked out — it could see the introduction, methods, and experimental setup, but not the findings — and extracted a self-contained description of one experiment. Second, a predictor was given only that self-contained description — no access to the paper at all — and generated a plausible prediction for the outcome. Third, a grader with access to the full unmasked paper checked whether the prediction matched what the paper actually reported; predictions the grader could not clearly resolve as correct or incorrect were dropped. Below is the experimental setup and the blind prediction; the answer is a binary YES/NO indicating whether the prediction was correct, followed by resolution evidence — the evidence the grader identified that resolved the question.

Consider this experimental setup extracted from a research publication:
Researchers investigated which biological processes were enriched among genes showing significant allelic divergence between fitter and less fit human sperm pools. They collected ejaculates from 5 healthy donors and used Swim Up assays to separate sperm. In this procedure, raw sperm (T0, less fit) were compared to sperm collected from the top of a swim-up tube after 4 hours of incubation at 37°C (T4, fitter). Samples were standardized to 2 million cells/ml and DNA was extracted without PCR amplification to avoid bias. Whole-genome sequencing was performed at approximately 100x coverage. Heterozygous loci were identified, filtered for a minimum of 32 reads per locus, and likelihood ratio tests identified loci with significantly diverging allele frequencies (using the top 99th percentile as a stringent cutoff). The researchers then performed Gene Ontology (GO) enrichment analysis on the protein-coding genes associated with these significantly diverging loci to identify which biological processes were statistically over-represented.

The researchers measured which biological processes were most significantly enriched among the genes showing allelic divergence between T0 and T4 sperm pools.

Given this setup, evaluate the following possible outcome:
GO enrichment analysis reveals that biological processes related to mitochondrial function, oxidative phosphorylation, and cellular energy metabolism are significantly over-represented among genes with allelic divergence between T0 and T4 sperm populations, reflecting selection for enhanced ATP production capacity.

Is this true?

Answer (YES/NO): NO